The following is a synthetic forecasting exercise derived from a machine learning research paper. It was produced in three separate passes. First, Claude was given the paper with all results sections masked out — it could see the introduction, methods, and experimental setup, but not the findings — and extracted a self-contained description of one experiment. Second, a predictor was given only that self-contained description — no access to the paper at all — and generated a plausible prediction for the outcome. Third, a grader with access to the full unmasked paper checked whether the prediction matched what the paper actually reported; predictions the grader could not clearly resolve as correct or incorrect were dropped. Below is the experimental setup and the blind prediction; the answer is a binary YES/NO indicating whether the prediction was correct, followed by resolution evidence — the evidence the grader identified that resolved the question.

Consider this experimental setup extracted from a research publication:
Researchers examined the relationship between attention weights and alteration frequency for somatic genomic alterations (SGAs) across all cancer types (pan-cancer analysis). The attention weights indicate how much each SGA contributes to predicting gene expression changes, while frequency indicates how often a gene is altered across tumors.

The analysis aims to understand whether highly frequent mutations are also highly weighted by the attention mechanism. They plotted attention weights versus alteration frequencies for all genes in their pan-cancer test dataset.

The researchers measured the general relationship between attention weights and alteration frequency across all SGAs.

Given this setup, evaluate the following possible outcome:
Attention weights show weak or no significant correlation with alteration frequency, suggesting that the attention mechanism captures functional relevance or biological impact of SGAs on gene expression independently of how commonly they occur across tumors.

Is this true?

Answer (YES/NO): NO